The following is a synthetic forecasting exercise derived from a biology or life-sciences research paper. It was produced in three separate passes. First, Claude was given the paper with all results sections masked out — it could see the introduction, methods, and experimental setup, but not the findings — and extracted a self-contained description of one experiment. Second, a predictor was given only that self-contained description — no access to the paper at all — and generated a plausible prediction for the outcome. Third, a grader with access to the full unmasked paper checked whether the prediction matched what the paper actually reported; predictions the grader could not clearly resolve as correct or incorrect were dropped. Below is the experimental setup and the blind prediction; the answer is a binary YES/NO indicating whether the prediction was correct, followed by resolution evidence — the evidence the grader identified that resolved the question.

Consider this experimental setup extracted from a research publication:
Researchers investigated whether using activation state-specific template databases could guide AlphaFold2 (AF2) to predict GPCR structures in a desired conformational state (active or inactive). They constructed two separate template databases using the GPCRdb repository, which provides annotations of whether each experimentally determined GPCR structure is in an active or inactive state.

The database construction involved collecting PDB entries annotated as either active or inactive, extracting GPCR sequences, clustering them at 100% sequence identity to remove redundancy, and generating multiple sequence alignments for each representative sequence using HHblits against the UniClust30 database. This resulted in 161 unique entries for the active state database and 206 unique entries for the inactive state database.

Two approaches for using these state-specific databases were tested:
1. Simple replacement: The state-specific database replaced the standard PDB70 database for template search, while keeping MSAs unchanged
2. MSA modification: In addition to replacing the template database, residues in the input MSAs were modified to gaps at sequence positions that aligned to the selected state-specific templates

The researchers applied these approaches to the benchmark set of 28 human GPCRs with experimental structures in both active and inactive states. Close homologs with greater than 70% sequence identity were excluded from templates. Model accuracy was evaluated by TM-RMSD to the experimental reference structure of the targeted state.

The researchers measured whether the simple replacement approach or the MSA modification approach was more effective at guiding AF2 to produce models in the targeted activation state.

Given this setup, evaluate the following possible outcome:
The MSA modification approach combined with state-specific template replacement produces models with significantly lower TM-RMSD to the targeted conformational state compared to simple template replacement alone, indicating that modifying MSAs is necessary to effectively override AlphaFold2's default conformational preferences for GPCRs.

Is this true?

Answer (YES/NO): YES